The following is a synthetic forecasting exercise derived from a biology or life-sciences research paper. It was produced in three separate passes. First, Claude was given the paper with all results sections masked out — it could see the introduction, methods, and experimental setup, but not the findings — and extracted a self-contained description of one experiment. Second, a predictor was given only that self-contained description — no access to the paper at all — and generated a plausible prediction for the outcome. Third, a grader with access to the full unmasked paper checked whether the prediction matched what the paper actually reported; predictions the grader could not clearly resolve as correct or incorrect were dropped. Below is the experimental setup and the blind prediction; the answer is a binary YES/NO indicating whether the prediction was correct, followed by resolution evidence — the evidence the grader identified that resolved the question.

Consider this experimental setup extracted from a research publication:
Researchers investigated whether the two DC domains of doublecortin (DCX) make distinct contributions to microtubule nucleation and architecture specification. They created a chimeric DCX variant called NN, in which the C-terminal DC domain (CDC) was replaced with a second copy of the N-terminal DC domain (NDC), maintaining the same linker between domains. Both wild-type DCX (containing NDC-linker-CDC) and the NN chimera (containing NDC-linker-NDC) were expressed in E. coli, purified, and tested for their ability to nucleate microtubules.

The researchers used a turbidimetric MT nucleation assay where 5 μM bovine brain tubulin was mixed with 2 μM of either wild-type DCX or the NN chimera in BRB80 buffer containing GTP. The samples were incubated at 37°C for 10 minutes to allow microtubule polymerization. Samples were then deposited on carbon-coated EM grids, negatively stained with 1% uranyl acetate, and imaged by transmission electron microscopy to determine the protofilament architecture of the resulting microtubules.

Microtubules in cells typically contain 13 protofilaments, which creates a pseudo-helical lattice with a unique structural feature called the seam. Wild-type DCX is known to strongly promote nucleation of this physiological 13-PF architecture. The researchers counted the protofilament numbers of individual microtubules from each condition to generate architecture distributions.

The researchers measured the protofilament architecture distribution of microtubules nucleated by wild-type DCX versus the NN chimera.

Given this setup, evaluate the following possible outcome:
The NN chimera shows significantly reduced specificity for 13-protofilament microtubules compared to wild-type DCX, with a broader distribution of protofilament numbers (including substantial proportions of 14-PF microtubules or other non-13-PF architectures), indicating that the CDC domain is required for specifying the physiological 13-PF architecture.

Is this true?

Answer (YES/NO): YES